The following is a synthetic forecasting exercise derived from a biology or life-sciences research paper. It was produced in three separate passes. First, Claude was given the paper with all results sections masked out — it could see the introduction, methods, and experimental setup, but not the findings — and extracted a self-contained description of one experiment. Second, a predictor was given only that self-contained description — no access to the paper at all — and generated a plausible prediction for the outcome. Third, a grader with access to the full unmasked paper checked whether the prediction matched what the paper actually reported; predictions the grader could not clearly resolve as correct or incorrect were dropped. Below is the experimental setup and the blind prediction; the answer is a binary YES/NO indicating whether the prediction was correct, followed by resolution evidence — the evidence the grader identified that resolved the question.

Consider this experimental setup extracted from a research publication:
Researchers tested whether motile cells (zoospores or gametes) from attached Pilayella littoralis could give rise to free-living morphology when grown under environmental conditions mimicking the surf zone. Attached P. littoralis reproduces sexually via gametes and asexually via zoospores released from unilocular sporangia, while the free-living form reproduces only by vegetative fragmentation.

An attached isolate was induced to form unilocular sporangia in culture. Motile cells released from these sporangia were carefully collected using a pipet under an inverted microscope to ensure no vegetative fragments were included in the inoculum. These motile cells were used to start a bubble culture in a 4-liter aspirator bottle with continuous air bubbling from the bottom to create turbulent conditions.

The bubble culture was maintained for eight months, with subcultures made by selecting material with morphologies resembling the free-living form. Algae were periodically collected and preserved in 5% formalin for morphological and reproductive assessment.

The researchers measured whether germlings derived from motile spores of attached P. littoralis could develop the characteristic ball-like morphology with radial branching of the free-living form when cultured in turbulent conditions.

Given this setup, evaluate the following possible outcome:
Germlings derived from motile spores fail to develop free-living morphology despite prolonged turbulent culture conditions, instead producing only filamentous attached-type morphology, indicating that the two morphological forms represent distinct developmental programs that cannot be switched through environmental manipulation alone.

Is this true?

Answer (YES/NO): YES